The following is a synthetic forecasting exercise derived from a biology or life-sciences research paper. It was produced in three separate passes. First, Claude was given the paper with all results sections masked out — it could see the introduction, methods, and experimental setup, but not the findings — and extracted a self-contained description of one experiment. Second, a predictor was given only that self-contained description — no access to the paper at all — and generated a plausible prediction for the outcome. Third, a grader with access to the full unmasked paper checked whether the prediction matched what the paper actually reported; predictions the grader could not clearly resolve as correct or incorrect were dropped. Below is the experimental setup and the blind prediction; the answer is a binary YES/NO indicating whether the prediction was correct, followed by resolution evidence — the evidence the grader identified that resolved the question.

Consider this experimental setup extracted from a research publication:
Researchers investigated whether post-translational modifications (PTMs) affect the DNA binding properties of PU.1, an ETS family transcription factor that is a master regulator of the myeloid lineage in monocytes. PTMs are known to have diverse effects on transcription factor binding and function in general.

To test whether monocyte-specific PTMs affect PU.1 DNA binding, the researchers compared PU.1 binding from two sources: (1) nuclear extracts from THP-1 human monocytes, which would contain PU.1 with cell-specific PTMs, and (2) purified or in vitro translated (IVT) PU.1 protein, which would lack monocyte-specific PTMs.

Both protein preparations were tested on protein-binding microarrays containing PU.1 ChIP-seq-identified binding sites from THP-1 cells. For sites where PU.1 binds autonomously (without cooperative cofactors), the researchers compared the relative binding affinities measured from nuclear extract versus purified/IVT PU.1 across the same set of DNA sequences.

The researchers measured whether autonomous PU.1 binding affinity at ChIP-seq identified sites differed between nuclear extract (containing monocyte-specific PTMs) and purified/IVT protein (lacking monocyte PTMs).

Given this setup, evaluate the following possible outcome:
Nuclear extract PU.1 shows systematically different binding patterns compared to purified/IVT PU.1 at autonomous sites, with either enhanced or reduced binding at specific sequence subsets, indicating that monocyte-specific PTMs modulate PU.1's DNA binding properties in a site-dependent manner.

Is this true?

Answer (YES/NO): NO